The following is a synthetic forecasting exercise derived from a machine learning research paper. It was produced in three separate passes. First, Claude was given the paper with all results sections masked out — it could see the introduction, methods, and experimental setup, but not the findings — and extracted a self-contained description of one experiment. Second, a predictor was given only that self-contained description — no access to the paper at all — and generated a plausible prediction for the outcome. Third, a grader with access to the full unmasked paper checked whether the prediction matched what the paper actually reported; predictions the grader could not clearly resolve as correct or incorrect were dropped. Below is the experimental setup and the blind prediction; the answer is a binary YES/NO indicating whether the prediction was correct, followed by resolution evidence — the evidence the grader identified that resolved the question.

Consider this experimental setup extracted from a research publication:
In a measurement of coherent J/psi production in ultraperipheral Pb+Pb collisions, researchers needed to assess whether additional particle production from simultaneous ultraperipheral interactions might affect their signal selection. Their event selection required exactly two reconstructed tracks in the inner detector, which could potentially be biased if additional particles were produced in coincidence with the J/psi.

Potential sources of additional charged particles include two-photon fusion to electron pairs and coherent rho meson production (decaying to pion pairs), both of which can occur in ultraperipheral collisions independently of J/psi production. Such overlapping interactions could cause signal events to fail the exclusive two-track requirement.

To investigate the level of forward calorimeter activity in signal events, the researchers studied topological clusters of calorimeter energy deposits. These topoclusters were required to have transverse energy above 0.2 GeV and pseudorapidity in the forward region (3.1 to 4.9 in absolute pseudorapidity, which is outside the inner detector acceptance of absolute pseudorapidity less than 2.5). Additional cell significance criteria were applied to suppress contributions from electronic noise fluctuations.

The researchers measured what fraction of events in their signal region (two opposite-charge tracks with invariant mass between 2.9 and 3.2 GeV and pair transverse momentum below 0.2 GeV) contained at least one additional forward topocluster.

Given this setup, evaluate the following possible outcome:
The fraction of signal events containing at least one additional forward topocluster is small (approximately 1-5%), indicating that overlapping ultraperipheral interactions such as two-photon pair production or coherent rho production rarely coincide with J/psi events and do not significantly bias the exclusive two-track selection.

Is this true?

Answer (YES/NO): YES